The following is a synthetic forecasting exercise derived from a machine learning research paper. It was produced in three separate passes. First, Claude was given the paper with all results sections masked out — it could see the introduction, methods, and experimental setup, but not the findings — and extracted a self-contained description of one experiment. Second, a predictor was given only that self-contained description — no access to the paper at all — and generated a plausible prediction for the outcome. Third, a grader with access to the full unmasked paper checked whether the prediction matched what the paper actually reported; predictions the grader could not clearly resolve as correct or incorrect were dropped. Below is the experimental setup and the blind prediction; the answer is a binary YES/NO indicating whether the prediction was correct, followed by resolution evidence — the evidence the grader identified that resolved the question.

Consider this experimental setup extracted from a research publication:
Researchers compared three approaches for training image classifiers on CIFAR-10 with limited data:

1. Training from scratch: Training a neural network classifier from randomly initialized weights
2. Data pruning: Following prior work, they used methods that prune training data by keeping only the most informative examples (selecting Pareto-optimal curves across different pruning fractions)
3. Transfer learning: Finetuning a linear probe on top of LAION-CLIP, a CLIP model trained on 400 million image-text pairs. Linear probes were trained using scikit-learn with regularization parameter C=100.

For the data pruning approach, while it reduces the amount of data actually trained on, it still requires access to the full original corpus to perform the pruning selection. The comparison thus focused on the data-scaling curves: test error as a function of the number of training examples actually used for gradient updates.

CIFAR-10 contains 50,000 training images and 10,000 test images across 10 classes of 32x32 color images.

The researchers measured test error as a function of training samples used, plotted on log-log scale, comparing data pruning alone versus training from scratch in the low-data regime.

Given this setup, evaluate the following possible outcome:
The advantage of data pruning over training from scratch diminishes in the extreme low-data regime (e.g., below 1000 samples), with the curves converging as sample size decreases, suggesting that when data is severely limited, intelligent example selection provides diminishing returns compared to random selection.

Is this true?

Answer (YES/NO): NO